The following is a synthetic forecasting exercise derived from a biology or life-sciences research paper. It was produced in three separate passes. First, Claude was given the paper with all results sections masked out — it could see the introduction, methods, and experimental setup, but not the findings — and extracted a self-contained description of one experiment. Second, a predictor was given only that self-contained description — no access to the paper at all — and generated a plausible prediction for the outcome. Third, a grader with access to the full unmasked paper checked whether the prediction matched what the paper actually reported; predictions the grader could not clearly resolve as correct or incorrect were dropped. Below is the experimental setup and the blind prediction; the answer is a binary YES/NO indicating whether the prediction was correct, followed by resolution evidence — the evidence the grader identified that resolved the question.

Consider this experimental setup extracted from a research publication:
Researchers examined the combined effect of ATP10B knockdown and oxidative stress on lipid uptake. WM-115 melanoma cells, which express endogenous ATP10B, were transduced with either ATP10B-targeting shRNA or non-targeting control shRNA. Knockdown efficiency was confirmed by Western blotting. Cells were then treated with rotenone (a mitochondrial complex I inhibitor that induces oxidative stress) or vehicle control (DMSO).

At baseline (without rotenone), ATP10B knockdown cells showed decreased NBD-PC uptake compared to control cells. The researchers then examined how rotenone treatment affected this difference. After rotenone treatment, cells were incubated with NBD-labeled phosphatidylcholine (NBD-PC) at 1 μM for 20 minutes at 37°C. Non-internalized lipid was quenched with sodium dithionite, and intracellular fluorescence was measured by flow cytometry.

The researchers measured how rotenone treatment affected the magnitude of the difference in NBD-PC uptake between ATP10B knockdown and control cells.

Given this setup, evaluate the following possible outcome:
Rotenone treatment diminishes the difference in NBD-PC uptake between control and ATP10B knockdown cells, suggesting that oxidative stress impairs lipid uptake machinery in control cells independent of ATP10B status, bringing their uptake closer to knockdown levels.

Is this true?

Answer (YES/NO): NO